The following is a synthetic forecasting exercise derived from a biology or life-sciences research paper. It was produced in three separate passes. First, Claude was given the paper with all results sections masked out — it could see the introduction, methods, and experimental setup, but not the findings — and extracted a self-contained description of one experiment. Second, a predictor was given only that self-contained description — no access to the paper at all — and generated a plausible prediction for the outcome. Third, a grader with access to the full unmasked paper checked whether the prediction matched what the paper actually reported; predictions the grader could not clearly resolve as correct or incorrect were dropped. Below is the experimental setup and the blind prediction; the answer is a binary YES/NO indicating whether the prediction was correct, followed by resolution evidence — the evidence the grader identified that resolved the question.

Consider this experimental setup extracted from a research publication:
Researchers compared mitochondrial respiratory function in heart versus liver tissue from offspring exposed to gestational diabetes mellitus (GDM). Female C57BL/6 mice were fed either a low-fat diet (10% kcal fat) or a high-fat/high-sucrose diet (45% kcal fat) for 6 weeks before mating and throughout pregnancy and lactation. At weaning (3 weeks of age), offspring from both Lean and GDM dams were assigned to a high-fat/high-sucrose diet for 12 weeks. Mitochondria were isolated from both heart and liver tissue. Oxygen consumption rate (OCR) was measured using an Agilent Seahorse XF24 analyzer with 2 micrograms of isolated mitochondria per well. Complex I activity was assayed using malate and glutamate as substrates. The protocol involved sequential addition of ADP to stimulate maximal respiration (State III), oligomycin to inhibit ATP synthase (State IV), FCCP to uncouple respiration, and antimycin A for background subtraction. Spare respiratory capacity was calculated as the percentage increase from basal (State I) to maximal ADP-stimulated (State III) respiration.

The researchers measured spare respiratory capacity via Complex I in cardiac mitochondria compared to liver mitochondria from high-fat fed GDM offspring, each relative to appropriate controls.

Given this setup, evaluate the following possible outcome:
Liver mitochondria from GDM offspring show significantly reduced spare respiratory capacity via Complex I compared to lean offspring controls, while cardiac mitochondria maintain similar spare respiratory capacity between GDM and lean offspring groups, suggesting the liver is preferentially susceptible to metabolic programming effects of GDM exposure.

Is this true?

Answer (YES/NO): NO